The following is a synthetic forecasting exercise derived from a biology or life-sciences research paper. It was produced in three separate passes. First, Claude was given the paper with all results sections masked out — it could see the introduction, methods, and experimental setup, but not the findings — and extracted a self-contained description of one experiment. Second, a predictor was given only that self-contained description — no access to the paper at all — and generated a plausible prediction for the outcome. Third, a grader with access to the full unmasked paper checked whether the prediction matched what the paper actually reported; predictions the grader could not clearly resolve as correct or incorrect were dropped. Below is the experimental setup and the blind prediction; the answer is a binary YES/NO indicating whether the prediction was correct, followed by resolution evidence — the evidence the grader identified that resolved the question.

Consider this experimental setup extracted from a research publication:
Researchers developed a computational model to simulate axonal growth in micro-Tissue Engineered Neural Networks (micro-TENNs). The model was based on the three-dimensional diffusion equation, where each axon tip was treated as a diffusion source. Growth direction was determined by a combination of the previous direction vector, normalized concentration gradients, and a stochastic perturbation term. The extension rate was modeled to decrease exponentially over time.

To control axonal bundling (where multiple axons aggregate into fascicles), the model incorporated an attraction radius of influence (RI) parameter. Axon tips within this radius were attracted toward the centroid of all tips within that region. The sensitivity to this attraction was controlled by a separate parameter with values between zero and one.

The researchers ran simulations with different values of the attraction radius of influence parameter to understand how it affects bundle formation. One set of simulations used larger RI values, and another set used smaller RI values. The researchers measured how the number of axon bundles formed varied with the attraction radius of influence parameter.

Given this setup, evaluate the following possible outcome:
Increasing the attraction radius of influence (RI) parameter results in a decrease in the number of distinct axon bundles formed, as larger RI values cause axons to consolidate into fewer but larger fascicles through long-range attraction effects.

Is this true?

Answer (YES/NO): YES